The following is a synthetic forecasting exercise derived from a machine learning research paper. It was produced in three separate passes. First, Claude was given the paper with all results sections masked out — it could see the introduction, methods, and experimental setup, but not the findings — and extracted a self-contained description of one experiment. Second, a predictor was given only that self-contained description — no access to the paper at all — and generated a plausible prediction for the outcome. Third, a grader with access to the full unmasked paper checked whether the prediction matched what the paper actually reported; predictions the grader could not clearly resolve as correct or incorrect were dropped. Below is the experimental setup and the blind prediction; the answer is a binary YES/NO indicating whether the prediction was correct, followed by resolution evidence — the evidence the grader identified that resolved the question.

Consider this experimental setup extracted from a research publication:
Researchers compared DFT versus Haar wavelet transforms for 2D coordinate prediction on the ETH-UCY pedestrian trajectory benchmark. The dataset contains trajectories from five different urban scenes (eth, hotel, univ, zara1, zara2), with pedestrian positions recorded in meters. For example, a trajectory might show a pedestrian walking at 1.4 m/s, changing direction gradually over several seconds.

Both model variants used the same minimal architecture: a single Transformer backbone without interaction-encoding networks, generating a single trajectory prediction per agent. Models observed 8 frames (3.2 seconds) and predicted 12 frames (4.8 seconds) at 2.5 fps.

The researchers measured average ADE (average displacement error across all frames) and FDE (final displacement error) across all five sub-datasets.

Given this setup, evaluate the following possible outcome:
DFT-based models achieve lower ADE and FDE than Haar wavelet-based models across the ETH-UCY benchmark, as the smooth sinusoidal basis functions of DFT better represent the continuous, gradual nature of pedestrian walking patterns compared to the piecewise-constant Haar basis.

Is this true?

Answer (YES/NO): NO